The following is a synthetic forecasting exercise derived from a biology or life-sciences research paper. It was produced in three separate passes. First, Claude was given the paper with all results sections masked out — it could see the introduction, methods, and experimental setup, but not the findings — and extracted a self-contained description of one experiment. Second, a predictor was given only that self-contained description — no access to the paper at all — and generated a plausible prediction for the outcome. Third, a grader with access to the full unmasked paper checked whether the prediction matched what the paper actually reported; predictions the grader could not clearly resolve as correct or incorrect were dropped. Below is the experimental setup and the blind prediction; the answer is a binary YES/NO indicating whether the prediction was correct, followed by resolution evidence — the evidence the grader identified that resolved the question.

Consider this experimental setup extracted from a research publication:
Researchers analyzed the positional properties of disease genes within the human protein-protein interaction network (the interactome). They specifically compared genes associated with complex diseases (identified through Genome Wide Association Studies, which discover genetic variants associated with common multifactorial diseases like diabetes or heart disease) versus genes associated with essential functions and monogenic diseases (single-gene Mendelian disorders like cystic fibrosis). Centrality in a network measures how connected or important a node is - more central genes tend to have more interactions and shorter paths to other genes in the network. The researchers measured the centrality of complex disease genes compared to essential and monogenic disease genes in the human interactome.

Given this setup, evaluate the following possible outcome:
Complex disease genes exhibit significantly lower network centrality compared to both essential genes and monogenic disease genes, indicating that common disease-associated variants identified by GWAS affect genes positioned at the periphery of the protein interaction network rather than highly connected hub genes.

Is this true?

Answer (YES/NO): YES